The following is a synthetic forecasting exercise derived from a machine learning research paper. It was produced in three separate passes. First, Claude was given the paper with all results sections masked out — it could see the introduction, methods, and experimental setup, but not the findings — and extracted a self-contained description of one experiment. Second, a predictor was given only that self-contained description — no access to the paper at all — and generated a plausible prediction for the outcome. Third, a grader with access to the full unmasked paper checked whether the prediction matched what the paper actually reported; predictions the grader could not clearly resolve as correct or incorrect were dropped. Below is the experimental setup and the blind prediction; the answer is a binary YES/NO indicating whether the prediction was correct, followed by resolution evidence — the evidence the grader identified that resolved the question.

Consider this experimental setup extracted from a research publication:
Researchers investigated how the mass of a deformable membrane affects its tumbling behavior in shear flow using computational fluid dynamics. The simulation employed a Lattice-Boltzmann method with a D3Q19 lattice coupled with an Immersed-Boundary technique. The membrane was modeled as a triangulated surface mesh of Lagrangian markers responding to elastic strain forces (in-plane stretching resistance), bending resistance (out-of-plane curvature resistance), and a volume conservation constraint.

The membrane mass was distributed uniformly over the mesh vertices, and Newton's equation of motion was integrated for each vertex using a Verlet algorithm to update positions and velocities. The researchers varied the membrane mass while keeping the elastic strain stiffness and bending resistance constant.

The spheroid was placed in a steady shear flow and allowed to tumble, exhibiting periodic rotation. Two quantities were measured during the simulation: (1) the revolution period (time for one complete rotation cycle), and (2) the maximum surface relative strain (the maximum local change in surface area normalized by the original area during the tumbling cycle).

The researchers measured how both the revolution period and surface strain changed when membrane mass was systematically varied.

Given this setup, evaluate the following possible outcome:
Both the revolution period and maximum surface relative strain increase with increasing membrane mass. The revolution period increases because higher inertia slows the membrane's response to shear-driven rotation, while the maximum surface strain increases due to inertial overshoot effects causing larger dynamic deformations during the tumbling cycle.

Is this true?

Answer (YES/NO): NO